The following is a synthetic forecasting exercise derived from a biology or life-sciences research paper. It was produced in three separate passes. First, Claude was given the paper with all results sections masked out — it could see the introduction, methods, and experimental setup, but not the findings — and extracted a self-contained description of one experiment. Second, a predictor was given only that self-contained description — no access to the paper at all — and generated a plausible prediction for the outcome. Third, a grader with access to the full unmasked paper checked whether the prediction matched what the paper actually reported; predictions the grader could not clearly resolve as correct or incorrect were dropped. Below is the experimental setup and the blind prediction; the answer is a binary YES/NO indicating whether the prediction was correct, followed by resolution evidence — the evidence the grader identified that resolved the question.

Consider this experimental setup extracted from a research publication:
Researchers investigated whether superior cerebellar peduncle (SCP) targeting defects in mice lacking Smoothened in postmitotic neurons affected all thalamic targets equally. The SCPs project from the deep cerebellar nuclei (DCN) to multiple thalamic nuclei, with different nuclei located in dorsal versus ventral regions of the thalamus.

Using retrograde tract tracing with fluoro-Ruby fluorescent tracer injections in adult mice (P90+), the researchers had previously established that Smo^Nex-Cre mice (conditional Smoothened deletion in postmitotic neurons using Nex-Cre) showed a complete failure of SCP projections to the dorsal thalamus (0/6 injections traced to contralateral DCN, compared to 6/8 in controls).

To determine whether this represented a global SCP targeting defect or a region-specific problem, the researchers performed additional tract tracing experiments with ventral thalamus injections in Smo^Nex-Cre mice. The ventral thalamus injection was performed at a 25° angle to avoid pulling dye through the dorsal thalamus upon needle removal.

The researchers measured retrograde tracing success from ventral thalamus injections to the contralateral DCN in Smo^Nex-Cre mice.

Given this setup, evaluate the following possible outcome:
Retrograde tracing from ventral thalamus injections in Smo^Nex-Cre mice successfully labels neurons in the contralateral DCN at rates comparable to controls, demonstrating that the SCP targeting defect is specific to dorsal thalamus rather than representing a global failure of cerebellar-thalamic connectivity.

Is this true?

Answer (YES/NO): YES